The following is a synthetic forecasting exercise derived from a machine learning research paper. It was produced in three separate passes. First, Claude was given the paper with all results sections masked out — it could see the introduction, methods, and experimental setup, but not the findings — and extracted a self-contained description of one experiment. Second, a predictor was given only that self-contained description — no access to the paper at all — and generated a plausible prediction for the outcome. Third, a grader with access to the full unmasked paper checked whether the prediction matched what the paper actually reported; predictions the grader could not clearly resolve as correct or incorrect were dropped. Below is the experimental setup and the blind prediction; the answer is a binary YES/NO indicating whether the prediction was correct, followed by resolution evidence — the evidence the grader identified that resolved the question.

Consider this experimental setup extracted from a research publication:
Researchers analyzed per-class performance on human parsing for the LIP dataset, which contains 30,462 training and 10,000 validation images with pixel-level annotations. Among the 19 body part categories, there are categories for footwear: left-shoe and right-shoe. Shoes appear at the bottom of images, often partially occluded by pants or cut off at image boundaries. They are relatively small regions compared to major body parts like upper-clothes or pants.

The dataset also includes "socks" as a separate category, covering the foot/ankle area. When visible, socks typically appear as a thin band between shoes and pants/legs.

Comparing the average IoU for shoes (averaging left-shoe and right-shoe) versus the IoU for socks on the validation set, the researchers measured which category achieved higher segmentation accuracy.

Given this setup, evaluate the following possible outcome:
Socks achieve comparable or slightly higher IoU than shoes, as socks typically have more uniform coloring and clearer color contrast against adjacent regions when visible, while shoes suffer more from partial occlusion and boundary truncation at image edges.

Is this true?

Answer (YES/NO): YES